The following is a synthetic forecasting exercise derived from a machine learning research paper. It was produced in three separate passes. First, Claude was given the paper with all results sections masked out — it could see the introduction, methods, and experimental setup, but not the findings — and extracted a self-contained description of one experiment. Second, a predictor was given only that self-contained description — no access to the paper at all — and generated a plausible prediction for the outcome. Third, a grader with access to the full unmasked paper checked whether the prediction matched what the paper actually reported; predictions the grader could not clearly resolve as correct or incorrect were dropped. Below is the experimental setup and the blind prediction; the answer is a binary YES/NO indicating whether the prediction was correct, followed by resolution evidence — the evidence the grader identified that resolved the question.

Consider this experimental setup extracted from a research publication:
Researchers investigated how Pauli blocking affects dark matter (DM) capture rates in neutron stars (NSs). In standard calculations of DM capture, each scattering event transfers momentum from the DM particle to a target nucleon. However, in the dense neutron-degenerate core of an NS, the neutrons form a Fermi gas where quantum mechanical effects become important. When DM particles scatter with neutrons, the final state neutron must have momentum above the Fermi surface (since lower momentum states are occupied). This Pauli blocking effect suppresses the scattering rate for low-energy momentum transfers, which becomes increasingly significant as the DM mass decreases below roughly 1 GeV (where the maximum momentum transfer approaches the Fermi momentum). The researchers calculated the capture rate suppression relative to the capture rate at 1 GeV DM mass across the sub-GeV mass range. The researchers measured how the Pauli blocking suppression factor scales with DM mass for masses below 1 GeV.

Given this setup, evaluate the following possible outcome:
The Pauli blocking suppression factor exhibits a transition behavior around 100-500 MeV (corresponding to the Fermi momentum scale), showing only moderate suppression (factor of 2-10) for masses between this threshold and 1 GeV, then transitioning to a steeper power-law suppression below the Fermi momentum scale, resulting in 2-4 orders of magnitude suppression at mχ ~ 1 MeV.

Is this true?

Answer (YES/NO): NO